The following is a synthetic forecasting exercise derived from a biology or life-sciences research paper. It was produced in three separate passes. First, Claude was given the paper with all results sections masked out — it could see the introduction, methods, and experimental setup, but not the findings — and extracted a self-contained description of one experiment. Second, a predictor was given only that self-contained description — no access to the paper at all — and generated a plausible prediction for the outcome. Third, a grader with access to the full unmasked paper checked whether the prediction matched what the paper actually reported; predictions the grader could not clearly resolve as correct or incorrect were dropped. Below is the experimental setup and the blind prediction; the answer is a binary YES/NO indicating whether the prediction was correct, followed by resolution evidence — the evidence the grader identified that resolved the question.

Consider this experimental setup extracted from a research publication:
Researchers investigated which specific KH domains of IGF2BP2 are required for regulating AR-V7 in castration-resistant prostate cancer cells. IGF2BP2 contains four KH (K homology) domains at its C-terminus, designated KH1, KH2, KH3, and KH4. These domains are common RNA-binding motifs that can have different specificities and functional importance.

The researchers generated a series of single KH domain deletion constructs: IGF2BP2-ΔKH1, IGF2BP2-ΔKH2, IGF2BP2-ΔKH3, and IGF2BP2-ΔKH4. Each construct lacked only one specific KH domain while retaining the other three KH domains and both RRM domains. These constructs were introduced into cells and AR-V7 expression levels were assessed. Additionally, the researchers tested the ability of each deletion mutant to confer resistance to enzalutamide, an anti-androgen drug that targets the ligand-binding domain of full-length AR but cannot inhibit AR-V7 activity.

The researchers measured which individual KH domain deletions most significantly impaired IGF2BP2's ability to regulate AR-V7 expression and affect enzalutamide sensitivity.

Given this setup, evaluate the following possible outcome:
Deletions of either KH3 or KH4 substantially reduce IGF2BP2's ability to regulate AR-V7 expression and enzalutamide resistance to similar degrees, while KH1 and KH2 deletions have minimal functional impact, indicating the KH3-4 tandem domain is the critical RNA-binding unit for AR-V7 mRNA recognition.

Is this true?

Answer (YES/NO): YES